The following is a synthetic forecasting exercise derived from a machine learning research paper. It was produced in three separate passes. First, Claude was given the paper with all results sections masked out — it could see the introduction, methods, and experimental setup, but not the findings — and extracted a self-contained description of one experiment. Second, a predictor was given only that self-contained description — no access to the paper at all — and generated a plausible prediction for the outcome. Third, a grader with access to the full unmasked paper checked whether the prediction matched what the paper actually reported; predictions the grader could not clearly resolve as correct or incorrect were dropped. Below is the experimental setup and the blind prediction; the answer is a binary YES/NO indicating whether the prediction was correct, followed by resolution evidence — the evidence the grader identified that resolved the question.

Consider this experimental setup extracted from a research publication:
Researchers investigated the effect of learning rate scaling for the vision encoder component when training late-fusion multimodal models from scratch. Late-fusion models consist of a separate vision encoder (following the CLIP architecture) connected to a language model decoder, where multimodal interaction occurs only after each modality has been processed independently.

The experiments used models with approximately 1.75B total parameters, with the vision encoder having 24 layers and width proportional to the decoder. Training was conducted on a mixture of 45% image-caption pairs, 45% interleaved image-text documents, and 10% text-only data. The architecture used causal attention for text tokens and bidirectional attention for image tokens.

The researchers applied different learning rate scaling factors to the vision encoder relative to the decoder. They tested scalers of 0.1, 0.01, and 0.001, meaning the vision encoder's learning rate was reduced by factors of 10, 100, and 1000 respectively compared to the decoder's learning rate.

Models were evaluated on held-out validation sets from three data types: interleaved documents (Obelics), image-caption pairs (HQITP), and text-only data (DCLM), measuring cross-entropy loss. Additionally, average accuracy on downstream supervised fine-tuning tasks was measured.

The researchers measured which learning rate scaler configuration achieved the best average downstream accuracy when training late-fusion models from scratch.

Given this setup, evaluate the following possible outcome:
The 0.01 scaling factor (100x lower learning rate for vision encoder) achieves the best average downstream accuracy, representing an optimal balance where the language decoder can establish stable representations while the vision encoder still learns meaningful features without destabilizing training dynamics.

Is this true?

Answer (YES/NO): YES